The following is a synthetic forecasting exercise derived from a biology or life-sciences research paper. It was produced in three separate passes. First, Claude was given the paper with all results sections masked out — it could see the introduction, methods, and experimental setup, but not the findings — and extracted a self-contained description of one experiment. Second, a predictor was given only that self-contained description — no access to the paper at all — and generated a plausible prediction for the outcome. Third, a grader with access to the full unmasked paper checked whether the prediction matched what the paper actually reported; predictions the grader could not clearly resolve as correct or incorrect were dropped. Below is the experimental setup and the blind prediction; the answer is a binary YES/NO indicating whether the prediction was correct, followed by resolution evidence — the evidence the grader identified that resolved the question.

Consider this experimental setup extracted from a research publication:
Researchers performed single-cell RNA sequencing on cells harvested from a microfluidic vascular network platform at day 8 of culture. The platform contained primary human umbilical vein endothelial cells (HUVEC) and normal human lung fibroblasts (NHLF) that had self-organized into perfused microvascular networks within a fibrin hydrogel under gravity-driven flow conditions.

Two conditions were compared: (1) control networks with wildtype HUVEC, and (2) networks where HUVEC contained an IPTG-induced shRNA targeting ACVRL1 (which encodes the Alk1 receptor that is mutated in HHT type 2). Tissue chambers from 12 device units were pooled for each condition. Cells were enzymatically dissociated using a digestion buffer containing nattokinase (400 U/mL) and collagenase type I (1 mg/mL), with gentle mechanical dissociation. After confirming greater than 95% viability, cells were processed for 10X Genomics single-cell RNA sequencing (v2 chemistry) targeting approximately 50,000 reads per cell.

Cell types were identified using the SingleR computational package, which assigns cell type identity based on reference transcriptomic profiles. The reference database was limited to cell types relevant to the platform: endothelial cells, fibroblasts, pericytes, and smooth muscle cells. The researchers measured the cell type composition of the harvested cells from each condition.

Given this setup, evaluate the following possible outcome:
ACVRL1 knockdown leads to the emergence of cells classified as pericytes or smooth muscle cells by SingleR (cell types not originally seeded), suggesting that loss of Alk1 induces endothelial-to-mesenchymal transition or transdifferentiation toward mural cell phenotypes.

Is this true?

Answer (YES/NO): NO